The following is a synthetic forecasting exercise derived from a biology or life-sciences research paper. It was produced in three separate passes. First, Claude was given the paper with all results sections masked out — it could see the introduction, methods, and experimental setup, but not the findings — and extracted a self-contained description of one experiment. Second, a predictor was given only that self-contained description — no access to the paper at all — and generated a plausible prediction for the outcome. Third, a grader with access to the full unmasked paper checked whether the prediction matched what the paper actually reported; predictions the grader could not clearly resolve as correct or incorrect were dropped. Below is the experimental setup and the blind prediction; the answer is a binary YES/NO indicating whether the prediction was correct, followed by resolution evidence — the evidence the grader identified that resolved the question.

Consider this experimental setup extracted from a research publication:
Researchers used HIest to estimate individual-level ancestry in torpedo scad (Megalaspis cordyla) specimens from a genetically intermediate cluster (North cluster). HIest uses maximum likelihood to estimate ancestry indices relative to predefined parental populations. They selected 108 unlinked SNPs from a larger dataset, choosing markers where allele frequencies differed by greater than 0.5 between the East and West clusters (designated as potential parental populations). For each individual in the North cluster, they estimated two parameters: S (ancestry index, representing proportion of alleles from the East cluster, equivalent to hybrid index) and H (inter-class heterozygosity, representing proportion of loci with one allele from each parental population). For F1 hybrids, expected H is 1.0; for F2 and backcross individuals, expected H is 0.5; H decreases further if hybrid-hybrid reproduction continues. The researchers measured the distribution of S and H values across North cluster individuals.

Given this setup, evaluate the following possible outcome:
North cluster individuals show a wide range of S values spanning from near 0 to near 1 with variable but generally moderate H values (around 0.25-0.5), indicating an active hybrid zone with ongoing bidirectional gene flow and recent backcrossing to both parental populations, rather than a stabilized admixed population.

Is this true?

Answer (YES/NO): NO